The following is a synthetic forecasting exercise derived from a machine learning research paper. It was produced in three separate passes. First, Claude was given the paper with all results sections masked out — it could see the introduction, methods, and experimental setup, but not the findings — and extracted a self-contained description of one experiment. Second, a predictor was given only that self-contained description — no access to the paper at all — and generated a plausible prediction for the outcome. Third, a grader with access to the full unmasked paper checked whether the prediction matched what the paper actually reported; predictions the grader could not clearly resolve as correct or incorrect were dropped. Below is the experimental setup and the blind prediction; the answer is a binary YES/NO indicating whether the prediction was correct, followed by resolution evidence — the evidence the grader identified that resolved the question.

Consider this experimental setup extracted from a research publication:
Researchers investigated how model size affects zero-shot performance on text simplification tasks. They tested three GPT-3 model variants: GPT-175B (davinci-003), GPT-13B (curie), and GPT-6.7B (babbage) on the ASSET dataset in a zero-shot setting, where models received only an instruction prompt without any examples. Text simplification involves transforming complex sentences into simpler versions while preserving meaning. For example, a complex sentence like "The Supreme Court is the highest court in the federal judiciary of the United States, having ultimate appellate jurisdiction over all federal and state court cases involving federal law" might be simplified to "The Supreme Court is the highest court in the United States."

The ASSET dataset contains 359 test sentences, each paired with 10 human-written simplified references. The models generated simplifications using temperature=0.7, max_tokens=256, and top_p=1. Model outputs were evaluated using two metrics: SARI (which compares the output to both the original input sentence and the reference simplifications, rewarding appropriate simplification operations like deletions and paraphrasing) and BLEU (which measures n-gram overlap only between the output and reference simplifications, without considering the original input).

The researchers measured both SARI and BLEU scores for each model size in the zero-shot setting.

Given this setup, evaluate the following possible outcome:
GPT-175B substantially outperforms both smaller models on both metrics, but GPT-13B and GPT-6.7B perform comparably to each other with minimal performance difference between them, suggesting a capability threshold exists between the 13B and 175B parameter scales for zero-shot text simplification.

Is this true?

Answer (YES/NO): NO